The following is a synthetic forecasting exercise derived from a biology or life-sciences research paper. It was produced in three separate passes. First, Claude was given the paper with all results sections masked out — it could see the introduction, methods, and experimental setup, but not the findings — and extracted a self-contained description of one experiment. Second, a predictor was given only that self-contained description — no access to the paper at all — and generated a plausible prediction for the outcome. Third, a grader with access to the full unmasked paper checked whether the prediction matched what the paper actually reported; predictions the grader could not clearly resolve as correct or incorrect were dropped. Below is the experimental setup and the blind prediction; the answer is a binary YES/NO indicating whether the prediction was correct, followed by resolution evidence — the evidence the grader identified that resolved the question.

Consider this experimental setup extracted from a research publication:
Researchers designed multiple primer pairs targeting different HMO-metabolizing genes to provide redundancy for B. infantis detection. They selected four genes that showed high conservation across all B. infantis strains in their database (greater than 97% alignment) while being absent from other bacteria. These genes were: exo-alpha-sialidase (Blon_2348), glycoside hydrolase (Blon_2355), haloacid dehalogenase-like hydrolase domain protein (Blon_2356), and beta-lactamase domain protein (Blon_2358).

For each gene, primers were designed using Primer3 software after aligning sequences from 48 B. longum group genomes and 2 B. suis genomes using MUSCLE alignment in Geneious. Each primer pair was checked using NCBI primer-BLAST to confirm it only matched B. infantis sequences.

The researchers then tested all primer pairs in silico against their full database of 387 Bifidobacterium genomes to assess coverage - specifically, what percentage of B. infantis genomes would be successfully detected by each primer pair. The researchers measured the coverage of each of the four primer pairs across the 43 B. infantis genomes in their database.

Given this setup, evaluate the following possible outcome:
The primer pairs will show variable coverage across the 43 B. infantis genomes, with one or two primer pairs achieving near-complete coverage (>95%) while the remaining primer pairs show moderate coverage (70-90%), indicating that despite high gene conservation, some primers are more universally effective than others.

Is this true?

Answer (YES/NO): YES